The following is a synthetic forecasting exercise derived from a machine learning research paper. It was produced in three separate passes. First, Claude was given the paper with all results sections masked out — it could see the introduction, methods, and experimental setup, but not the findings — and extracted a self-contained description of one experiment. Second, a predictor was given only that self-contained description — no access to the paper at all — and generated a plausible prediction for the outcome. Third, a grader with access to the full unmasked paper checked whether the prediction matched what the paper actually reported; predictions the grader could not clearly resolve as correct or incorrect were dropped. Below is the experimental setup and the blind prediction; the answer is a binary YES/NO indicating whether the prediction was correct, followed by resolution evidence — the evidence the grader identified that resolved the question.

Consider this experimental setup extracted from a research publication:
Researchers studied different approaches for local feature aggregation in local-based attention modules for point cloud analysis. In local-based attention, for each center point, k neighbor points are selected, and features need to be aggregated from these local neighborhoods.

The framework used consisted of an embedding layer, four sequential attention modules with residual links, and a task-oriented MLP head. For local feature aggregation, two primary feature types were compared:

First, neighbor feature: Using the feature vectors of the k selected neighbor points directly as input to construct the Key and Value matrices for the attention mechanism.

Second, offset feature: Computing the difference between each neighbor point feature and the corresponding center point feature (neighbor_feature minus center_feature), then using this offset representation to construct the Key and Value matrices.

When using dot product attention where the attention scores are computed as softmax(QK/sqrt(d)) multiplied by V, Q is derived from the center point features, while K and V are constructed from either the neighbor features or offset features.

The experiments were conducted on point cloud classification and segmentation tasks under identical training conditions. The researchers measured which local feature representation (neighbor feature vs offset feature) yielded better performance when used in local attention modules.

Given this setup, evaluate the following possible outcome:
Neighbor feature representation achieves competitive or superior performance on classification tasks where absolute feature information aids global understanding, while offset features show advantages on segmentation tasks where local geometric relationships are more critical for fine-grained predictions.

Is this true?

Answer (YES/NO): NO